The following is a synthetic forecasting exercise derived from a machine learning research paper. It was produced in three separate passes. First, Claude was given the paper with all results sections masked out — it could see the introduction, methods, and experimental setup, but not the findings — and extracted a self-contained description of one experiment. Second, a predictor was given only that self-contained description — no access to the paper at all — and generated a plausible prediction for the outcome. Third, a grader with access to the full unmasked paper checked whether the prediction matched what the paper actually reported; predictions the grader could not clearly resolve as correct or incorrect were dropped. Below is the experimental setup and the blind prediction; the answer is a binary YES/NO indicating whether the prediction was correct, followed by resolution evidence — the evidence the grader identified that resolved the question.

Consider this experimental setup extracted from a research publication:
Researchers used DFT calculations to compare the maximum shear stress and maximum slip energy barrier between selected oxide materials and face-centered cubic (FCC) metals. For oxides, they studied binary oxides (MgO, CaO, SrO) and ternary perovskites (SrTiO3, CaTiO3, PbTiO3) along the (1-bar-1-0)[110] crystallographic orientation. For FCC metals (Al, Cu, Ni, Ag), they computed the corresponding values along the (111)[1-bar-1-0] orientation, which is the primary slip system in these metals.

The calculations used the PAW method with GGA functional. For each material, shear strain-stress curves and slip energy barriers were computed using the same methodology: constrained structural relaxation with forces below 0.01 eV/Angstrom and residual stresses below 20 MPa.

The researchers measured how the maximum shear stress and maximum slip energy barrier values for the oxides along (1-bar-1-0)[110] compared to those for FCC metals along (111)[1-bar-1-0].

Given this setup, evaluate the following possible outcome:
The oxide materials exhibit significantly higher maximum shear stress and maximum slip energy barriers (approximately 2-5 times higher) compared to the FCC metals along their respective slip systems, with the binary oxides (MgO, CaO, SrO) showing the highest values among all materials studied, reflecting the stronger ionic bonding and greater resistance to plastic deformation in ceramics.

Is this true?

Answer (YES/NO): NO